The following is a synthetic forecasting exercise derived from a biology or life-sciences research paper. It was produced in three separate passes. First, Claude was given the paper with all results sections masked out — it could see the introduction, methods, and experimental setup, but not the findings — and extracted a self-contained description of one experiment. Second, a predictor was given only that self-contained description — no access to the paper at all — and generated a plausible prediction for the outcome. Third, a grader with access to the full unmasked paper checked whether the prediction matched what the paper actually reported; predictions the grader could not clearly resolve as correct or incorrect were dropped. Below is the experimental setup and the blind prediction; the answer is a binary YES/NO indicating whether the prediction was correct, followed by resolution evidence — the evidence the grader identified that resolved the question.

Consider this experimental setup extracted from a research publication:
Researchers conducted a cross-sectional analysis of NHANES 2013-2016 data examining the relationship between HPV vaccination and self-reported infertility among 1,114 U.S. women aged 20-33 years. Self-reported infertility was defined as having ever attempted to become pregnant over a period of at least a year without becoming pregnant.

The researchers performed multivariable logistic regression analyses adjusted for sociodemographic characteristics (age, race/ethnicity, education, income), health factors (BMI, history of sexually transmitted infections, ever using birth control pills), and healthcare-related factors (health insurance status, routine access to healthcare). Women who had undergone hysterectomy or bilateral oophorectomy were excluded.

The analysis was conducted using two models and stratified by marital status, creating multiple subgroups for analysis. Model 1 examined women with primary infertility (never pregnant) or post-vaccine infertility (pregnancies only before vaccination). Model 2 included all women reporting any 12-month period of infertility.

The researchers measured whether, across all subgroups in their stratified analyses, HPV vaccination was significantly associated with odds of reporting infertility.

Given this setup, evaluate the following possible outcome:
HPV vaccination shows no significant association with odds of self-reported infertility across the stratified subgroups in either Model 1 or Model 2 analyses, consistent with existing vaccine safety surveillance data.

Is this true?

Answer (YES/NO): NO